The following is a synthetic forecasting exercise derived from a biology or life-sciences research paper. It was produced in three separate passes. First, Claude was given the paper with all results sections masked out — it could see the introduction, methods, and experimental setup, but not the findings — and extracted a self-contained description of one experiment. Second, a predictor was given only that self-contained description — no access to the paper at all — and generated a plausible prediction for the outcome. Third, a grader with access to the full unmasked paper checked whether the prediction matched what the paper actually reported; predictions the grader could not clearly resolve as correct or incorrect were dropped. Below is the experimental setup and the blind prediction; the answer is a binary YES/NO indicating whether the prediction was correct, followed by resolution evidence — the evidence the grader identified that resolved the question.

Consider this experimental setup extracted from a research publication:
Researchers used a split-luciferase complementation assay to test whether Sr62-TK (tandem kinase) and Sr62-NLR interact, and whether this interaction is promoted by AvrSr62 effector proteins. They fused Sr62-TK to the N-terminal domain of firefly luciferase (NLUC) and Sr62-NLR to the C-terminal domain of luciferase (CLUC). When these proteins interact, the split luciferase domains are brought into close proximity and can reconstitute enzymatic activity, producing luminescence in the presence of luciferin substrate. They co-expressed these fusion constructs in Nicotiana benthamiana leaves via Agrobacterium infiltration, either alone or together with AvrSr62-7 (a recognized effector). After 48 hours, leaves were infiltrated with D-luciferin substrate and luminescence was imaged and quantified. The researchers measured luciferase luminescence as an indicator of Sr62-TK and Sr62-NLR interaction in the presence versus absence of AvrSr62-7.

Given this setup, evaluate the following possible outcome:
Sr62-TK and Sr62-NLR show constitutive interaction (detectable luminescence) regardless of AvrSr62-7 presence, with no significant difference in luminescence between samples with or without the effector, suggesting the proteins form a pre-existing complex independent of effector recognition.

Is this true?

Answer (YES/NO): NO